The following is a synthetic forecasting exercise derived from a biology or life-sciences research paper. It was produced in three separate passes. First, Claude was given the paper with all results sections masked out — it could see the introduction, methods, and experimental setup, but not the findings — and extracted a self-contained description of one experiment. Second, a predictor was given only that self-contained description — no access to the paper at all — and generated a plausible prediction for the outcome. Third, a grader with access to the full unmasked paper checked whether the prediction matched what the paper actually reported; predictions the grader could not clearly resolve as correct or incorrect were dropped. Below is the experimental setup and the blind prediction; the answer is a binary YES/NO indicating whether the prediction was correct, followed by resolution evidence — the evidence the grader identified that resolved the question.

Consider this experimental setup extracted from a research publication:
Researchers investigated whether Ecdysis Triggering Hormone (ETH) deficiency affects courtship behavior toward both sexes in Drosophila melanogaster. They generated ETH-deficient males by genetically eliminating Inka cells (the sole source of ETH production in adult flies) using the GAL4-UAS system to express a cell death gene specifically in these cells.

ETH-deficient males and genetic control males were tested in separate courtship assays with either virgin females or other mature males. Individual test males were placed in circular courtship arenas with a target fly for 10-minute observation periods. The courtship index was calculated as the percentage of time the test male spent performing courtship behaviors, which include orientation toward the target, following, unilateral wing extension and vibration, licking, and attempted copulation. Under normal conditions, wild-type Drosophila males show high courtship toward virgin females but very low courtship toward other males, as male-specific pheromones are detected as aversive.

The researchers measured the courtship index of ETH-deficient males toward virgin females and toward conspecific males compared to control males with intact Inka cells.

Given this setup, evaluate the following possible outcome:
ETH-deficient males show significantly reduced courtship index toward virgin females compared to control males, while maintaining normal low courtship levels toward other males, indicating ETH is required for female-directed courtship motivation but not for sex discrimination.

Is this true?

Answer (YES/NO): NO